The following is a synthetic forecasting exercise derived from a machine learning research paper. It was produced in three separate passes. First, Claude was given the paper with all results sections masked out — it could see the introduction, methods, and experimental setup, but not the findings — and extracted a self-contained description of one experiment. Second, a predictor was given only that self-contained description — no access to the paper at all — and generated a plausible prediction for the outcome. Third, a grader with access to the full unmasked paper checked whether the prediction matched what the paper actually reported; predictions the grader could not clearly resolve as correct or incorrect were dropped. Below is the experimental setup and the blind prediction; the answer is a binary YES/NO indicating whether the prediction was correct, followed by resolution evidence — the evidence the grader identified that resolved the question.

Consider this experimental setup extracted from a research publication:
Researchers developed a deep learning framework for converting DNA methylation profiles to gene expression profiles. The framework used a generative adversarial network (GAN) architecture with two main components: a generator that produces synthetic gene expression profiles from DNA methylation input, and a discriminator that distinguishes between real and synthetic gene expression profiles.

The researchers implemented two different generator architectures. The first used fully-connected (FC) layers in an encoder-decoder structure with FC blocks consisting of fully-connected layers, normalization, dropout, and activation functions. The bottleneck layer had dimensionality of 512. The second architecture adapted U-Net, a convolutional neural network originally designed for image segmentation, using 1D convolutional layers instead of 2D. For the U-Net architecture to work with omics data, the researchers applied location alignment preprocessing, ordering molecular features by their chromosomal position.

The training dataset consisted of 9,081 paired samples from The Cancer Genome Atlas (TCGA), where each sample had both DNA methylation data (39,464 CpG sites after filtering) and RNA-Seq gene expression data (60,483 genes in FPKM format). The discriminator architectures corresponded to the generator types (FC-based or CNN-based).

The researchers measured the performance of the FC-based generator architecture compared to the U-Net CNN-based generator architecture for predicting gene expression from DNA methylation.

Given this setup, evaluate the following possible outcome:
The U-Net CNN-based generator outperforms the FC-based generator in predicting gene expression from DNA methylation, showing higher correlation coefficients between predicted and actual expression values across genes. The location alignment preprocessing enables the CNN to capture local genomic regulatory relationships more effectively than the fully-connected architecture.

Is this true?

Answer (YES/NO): NO